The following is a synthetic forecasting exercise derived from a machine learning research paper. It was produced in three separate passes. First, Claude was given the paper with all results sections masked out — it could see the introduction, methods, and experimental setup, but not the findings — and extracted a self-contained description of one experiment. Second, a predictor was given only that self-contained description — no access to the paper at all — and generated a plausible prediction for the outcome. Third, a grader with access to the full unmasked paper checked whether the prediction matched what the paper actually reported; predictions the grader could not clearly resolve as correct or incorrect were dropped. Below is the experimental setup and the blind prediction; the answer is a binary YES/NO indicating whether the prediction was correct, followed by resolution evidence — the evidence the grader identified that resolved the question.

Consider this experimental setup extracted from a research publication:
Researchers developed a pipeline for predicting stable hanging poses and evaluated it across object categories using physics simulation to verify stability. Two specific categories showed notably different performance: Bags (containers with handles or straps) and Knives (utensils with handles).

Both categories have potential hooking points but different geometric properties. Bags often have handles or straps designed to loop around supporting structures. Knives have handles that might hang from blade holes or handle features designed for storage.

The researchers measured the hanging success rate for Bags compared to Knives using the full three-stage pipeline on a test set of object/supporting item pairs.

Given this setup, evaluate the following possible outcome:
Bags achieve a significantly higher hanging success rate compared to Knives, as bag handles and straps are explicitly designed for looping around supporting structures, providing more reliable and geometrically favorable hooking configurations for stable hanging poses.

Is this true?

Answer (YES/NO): YES